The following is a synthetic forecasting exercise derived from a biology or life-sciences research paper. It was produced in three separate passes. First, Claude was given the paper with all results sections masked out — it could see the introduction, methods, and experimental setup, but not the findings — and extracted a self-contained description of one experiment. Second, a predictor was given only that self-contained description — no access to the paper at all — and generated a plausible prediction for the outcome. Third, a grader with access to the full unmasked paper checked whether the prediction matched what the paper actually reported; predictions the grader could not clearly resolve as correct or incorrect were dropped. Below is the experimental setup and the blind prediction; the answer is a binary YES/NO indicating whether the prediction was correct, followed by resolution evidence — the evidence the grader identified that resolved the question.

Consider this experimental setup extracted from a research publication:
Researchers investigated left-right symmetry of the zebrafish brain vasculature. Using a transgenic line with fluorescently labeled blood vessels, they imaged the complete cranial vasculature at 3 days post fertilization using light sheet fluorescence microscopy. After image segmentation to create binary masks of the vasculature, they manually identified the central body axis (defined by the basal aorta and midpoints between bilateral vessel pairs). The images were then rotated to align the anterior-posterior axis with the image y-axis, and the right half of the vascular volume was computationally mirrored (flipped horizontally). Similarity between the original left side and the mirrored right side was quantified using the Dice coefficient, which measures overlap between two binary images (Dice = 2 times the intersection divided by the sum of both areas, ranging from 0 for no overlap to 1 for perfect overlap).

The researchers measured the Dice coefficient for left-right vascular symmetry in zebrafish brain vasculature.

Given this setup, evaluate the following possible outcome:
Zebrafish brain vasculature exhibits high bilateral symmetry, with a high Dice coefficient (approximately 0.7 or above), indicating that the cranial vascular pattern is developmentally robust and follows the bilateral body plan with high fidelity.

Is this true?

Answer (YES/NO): NO